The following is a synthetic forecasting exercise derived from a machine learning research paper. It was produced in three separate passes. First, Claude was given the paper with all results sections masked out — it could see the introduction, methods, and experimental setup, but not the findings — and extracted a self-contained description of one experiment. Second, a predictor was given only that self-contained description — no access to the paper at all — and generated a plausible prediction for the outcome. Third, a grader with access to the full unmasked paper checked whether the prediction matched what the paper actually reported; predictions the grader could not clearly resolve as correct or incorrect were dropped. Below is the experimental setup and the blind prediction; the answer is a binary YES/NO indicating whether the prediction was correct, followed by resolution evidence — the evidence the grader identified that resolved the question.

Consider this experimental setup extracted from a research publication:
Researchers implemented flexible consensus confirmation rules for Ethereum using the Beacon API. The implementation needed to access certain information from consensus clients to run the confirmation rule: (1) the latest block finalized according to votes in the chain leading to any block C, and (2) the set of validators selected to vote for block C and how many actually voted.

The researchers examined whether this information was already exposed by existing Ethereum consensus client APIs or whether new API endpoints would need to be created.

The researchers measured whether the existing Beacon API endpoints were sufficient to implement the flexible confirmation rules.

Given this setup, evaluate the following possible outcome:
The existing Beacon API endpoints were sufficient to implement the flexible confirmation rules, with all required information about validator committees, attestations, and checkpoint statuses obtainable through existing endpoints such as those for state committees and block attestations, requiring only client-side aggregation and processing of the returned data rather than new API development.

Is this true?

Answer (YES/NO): YES